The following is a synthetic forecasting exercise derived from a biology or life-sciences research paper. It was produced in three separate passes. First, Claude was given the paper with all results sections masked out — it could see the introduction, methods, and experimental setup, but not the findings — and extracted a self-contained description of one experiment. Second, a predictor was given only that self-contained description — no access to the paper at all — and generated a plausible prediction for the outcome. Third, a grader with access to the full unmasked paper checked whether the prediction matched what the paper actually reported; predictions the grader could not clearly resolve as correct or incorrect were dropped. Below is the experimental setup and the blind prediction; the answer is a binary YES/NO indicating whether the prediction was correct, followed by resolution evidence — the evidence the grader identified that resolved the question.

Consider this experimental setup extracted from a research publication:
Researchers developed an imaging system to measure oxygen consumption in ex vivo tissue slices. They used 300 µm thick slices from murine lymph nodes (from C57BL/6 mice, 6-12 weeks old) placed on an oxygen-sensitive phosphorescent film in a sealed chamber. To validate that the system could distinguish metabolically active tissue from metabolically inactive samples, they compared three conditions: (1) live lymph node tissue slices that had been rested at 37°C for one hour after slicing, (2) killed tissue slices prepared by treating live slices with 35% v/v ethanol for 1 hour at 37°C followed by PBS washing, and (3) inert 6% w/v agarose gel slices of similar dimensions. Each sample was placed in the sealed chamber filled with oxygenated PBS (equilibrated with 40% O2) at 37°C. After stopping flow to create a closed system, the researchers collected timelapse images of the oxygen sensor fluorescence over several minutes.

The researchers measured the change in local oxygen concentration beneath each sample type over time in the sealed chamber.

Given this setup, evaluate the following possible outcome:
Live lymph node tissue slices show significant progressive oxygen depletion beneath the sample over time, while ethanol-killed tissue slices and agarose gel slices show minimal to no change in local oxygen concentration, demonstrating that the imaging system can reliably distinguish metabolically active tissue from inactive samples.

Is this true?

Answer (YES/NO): YES